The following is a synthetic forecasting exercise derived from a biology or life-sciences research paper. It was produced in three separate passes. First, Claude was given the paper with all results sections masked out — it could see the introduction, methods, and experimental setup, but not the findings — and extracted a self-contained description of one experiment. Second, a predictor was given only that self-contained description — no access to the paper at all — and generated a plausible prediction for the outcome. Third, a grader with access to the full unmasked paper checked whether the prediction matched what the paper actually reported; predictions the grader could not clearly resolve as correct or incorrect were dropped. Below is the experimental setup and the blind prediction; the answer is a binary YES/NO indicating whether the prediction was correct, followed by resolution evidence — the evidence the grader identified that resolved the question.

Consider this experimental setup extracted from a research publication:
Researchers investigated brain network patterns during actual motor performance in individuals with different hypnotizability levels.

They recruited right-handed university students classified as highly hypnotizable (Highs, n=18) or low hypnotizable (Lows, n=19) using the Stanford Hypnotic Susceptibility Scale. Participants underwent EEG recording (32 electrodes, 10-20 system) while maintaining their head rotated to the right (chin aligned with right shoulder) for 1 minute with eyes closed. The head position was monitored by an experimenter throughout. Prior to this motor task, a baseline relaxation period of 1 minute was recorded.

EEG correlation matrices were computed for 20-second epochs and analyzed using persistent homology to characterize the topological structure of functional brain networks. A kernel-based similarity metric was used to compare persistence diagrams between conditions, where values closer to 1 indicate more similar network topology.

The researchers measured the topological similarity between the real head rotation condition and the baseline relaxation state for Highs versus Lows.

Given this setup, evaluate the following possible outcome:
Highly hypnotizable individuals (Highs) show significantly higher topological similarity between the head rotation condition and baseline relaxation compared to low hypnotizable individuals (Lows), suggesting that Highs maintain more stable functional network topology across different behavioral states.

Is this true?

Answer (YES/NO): YES